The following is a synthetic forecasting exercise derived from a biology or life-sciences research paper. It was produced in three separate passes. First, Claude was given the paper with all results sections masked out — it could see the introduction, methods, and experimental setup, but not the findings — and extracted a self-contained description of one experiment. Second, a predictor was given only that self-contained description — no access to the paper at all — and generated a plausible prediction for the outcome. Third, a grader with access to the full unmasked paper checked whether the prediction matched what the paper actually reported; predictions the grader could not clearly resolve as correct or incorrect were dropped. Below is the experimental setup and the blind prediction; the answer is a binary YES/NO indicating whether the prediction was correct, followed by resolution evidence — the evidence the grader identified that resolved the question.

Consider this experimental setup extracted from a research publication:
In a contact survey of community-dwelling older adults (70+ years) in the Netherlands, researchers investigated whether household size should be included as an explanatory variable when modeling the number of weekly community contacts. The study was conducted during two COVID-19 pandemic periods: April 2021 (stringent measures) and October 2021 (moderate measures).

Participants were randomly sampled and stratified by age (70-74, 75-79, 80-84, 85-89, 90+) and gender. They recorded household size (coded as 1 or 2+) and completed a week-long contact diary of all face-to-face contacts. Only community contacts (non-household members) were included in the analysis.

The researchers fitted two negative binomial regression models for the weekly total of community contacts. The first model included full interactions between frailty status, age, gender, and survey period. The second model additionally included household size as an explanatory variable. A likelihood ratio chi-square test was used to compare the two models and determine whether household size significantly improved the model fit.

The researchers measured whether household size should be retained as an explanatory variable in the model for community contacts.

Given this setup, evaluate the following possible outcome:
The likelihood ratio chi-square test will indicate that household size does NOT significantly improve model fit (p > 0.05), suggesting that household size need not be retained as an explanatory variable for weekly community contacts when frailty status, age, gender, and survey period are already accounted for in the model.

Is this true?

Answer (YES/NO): YES